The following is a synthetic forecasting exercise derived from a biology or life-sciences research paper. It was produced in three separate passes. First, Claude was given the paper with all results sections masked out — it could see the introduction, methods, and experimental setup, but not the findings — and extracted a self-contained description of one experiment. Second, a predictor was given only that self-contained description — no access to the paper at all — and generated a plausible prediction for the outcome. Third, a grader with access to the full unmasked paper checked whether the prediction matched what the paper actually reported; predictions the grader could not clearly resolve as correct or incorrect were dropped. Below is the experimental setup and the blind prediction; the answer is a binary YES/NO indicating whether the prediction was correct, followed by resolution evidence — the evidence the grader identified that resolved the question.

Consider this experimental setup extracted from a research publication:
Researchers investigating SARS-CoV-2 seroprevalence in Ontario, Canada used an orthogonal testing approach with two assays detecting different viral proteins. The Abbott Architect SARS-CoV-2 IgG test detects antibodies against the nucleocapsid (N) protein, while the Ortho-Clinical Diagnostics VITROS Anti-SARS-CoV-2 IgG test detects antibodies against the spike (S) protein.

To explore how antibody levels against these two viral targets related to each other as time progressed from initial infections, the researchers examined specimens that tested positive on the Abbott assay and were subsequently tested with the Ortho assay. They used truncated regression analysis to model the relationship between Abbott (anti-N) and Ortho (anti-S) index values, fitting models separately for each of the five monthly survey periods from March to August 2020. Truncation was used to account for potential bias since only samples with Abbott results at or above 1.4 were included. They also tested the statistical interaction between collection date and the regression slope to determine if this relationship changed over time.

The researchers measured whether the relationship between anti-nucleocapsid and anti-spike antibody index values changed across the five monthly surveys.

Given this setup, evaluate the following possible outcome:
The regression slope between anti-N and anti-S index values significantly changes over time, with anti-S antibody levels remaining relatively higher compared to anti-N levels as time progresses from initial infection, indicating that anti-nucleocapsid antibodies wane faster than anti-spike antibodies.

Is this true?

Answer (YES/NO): YES